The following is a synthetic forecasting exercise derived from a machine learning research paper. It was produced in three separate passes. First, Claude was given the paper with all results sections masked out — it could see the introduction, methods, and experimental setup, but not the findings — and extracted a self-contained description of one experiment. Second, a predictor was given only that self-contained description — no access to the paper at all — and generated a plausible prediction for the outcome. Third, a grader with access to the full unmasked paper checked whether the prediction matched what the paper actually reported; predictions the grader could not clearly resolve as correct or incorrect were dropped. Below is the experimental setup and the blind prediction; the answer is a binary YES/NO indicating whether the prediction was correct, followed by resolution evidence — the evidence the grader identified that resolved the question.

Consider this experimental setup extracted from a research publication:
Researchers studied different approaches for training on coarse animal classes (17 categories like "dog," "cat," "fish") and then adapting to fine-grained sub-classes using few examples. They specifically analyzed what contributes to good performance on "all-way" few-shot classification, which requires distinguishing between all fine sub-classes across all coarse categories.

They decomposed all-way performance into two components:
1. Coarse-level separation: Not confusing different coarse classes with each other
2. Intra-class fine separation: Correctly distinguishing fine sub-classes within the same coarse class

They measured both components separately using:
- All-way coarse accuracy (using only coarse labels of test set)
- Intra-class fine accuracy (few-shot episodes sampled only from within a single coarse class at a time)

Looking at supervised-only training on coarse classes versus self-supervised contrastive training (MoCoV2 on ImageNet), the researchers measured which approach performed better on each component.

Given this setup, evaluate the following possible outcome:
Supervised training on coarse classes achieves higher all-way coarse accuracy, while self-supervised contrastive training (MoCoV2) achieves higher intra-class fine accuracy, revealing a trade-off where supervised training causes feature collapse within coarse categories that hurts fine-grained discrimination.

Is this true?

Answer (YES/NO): YES